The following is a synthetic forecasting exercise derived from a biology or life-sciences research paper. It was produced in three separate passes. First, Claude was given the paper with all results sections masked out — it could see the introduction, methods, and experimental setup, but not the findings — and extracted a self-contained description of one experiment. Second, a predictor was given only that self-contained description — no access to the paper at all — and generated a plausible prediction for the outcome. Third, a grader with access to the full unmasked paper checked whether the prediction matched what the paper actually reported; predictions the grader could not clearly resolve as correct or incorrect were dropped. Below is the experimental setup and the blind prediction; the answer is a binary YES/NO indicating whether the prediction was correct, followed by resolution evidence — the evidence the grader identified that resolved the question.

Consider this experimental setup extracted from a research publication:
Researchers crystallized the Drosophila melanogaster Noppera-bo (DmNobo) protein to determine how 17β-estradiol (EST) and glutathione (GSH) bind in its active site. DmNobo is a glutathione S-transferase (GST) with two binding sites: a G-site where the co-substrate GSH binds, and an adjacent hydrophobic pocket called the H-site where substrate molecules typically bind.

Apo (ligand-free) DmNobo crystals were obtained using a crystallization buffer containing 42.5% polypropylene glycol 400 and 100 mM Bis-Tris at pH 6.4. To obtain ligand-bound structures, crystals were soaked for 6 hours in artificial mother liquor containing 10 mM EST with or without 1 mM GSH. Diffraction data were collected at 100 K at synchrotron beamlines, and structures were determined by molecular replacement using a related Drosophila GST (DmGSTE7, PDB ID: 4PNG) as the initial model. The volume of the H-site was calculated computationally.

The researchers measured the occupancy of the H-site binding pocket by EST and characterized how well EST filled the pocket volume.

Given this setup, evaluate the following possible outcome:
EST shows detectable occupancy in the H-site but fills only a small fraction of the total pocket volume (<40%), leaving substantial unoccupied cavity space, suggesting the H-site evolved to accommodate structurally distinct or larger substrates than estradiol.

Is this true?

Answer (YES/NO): NO